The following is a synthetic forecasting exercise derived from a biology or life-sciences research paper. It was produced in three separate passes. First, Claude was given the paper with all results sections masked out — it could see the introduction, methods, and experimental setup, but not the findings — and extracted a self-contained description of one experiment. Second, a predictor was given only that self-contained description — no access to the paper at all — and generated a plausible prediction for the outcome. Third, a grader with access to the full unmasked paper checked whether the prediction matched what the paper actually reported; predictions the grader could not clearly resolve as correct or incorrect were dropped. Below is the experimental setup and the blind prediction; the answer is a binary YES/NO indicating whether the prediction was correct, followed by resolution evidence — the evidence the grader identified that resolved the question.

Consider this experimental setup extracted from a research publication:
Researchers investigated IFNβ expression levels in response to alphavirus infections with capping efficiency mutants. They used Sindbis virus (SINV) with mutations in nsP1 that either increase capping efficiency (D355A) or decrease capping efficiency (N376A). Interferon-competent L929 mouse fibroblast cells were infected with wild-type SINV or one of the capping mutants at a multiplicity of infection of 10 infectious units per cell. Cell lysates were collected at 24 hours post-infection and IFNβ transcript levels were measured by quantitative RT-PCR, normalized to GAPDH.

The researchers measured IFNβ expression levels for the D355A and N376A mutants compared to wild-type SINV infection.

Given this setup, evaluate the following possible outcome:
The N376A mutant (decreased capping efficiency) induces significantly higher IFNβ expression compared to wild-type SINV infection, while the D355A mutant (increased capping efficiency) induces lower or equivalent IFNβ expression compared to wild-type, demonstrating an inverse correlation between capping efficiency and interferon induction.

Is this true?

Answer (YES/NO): YES